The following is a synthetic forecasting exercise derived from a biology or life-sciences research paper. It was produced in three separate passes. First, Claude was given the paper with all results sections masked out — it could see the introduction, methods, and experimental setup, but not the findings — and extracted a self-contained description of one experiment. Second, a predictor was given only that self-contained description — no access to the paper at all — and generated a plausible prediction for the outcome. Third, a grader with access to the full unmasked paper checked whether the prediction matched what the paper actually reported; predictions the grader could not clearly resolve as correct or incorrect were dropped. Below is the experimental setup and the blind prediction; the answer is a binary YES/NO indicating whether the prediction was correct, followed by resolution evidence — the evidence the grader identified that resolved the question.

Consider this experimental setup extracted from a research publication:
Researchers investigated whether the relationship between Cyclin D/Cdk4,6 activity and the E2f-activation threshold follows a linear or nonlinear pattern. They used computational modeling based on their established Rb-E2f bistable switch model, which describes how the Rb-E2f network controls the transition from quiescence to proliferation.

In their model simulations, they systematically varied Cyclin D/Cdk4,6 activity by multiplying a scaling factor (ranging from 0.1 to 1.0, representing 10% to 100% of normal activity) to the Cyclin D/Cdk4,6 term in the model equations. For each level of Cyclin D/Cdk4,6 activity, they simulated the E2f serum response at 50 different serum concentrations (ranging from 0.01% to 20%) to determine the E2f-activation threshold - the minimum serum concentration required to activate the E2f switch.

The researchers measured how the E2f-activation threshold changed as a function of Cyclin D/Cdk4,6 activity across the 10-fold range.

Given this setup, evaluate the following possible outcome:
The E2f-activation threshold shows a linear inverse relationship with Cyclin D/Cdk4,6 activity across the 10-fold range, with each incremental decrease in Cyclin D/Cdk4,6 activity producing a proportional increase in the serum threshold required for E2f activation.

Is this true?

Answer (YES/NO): NO